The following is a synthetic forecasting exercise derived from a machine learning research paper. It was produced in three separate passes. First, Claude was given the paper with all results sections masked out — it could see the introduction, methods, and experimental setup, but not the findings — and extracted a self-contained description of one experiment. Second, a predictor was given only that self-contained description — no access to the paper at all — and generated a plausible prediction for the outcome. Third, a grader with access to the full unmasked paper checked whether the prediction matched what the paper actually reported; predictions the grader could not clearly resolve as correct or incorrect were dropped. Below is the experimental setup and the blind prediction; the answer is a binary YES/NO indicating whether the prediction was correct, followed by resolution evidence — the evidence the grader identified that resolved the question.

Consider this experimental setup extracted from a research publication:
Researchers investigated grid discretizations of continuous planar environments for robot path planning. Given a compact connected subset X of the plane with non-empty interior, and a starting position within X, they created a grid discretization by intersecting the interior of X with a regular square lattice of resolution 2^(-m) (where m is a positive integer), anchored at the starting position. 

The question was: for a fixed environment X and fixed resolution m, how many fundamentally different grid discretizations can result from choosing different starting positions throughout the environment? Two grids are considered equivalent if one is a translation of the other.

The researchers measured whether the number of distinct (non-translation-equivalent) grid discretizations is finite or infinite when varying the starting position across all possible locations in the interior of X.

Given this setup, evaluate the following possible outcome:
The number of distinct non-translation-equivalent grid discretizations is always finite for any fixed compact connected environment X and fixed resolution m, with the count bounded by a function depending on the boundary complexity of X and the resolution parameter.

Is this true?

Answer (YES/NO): NO